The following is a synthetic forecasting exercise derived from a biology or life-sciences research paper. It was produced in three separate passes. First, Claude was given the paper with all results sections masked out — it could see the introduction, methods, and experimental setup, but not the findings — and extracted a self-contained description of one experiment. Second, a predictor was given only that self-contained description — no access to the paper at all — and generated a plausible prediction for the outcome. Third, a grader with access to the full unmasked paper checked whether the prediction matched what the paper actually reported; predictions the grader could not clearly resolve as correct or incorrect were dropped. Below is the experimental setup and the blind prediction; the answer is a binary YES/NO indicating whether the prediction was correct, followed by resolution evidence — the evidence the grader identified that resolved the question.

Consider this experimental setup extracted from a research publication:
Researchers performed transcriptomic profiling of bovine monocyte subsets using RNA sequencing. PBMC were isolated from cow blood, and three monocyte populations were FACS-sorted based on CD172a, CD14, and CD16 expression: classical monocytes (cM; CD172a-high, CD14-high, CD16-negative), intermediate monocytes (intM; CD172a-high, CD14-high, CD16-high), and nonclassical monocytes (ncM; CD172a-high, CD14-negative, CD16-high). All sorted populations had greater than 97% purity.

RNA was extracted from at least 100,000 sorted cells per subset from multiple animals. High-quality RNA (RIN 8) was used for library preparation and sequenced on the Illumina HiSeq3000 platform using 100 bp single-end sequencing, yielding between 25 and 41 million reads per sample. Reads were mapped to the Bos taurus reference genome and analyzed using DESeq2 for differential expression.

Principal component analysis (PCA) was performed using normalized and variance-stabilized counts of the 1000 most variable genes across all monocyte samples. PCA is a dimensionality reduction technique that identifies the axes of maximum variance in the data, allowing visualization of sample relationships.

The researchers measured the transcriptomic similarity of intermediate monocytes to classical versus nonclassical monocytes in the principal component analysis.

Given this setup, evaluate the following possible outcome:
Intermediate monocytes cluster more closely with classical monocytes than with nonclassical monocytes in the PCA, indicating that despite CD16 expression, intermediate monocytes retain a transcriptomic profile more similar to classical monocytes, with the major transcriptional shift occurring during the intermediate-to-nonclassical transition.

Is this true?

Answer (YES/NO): NO